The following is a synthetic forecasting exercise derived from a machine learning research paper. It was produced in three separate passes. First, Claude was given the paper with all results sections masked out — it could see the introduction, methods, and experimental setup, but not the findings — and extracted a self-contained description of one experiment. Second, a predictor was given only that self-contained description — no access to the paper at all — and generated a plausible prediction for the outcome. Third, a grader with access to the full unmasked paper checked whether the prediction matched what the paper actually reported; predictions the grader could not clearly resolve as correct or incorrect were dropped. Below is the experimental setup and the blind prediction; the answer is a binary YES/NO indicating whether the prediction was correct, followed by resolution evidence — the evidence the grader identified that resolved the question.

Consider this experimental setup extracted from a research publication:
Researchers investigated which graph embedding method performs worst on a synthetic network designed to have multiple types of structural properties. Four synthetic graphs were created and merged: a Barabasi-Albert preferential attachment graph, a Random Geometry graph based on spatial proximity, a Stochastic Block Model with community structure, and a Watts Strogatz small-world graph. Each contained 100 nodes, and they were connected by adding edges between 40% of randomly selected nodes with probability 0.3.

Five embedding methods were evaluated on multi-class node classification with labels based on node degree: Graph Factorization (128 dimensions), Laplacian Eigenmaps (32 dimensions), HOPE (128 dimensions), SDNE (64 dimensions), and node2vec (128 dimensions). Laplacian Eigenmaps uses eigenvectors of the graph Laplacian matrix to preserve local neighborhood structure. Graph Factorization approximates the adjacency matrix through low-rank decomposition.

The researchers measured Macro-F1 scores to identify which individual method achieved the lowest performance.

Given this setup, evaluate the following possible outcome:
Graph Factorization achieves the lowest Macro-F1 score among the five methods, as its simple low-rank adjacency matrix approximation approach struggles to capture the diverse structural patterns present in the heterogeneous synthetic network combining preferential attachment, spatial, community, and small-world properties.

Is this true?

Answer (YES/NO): NO